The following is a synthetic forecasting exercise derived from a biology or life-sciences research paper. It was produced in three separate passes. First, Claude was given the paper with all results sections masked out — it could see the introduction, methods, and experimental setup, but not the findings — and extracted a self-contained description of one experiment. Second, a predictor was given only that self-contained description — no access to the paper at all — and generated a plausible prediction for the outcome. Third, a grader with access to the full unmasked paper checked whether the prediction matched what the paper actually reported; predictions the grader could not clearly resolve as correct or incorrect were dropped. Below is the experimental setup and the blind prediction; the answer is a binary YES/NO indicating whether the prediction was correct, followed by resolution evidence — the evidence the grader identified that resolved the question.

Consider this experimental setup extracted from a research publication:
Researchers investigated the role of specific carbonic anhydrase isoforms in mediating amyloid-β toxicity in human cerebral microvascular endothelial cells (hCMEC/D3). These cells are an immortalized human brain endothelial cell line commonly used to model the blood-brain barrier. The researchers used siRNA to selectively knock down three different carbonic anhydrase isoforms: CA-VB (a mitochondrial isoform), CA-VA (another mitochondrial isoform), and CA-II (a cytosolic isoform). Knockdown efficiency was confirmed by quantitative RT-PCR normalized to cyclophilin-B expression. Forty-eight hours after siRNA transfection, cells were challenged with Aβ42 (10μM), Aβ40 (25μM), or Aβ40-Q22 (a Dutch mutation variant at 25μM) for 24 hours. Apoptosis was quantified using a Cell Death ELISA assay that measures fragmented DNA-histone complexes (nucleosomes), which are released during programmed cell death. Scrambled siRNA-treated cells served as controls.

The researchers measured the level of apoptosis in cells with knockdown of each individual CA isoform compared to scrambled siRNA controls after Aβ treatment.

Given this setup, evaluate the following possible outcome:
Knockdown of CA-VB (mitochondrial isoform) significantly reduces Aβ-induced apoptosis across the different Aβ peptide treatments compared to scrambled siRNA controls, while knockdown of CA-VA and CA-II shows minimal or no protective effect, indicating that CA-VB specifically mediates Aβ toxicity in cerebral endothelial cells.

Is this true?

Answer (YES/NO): YES